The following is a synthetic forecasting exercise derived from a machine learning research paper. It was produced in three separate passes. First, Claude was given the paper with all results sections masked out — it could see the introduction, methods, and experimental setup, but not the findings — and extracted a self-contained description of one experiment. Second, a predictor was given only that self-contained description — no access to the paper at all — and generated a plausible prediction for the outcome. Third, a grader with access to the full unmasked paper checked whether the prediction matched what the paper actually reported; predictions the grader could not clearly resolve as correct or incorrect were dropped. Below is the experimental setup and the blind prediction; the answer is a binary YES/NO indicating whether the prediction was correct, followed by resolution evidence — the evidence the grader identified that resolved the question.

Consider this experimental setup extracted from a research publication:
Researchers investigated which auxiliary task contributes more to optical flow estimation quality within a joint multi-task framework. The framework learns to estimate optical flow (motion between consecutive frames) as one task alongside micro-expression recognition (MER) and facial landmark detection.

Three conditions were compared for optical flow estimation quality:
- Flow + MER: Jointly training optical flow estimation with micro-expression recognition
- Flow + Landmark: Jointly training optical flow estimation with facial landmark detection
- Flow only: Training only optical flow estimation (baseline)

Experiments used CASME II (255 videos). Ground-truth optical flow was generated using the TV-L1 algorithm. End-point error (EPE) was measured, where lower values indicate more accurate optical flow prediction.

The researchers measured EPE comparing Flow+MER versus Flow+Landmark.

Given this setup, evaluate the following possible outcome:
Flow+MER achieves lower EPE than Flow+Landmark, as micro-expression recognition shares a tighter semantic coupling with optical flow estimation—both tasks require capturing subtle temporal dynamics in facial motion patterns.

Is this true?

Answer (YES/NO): NO